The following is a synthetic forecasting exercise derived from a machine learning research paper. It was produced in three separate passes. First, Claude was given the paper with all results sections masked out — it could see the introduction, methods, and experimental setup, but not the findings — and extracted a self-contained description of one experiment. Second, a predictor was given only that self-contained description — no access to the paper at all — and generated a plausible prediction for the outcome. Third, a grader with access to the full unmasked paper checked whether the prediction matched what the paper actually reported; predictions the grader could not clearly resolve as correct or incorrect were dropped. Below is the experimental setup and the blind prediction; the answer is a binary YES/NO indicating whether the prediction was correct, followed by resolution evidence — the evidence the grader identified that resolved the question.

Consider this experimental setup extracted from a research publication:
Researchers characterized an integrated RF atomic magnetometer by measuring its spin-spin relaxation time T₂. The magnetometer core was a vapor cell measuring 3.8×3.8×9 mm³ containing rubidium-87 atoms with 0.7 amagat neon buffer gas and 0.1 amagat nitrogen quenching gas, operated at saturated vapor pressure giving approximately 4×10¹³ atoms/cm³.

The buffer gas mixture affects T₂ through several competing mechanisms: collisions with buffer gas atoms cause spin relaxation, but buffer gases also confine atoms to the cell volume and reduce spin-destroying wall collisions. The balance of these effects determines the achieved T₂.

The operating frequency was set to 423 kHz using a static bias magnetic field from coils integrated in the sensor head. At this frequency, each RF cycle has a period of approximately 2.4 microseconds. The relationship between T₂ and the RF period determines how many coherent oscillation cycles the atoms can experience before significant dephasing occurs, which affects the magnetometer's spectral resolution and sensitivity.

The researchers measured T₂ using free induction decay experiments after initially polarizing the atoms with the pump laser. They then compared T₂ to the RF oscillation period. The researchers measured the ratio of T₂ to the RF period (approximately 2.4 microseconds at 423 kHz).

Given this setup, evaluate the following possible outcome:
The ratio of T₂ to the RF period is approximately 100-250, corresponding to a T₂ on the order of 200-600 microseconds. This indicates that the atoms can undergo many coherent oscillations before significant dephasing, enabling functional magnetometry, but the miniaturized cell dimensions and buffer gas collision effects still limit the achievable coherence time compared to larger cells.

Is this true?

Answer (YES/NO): NO